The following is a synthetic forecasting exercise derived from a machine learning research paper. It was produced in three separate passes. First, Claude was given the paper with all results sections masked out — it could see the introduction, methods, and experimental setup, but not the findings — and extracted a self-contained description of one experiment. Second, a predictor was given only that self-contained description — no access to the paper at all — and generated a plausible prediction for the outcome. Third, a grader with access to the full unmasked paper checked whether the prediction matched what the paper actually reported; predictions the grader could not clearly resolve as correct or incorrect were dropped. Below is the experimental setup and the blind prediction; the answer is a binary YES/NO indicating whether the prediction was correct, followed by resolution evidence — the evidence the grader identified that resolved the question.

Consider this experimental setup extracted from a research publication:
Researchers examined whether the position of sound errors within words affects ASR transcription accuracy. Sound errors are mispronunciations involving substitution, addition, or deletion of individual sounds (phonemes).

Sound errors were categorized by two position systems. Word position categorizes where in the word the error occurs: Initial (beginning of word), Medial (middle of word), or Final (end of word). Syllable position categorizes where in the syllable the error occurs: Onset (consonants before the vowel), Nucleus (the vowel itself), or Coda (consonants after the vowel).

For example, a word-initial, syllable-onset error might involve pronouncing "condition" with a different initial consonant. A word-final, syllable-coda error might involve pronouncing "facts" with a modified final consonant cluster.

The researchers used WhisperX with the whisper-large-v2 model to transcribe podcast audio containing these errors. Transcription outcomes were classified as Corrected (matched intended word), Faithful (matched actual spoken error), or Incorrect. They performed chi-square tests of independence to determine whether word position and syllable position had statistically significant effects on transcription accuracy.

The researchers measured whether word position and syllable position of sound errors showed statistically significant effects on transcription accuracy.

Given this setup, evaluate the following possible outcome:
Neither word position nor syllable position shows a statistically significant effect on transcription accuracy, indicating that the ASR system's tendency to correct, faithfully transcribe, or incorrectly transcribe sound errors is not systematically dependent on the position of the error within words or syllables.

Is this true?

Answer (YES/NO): YES